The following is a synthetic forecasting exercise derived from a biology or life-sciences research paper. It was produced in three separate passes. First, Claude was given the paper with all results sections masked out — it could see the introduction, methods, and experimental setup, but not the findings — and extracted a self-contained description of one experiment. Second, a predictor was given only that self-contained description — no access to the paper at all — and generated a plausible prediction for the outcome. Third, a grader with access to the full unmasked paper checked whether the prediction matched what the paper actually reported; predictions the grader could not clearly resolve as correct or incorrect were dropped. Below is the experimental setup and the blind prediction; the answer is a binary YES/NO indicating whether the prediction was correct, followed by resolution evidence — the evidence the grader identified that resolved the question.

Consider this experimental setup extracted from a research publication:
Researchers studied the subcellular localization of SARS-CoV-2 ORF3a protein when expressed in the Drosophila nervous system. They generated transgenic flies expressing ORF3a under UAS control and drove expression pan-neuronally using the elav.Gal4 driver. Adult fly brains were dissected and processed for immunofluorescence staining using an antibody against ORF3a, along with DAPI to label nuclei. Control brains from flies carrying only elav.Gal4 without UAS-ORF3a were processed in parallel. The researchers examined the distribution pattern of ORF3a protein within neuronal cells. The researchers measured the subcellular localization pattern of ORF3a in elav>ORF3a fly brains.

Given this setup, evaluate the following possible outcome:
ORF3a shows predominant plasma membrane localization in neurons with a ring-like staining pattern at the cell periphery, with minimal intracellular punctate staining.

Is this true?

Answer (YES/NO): NO